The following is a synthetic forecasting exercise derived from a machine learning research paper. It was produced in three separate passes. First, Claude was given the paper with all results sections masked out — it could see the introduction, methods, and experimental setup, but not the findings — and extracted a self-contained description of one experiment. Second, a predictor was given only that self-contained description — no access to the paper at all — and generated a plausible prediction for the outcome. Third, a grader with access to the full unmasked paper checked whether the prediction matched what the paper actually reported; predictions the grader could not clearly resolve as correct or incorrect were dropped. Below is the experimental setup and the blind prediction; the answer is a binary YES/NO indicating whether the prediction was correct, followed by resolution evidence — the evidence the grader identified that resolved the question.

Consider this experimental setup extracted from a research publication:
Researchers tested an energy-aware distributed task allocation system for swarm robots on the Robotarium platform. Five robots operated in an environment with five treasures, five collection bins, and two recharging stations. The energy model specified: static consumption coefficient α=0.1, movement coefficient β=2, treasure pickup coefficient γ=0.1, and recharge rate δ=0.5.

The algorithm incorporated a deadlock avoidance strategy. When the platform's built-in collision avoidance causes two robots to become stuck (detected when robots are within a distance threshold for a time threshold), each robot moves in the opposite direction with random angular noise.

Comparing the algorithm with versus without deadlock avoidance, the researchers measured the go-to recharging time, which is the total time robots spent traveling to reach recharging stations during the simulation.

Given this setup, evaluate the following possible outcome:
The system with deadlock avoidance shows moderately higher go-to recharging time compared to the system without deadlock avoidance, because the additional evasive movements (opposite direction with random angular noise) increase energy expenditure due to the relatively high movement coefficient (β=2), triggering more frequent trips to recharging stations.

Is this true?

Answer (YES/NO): YES